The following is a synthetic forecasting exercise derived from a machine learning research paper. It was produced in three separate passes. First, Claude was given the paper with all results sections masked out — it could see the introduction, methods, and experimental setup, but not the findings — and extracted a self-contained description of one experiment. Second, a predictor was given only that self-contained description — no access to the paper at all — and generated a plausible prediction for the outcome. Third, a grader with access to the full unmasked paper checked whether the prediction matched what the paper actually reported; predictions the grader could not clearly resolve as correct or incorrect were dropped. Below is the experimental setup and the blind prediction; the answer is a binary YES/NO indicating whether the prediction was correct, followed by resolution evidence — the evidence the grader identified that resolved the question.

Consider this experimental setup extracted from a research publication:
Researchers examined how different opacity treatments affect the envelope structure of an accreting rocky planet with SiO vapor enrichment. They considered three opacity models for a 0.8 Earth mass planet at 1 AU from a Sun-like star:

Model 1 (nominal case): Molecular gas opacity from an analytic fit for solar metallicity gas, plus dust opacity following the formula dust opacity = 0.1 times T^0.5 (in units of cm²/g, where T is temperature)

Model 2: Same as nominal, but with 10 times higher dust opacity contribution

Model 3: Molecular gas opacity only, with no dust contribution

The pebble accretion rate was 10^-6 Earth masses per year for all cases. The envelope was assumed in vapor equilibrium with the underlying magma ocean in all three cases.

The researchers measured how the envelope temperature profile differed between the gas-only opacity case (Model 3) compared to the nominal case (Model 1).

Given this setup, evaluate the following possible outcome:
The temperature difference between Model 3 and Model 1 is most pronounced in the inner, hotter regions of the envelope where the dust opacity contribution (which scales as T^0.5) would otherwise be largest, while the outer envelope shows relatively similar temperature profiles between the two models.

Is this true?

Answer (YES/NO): NO